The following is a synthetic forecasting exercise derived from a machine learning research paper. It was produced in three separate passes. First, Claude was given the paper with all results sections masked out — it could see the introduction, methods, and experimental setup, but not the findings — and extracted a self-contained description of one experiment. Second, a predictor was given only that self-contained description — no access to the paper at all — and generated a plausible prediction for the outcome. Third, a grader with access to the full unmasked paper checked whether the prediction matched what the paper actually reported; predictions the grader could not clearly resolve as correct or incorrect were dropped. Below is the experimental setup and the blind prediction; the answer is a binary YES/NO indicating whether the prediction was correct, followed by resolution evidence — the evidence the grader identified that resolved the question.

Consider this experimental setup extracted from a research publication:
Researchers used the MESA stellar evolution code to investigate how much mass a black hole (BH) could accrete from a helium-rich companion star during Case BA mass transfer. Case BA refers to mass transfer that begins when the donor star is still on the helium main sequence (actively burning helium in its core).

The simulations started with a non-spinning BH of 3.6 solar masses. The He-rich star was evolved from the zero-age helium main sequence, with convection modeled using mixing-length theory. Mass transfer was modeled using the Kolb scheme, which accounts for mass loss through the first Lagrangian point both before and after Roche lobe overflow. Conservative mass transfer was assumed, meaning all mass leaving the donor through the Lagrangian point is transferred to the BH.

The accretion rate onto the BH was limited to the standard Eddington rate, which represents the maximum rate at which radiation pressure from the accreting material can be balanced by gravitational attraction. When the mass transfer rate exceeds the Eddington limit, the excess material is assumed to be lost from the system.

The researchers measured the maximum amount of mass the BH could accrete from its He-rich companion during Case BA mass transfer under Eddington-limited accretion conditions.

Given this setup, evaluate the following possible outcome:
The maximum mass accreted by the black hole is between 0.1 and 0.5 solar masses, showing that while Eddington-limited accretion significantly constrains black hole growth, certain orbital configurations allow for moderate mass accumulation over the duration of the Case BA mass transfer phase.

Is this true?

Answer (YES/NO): YES